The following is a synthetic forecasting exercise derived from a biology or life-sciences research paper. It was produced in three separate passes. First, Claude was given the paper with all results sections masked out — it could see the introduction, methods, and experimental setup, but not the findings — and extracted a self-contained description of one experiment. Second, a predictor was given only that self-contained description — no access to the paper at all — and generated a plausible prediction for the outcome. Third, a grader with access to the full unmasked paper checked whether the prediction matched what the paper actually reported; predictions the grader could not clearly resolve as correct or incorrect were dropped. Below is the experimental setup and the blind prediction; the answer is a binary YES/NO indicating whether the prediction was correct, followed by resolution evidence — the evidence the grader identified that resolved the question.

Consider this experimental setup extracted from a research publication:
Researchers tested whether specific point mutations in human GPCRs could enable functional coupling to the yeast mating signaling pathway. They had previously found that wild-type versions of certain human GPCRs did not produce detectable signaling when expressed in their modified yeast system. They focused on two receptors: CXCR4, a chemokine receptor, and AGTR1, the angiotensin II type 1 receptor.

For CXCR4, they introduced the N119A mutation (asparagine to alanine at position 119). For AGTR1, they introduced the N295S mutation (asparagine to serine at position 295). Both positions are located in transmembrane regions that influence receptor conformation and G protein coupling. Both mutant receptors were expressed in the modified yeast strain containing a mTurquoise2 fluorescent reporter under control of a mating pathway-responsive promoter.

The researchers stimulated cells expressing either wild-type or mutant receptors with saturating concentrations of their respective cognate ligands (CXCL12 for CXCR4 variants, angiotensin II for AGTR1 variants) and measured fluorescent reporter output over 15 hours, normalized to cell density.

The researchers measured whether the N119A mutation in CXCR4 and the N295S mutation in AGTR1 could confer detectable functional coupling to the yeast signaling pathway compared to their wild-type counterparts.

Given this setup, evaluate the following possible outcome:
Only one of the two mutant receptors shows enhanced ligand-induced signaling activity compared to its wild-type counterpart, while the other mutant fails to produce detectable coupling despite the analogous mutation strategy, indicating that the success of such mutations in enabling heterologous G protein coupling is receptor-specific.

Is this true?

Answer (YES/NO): NO